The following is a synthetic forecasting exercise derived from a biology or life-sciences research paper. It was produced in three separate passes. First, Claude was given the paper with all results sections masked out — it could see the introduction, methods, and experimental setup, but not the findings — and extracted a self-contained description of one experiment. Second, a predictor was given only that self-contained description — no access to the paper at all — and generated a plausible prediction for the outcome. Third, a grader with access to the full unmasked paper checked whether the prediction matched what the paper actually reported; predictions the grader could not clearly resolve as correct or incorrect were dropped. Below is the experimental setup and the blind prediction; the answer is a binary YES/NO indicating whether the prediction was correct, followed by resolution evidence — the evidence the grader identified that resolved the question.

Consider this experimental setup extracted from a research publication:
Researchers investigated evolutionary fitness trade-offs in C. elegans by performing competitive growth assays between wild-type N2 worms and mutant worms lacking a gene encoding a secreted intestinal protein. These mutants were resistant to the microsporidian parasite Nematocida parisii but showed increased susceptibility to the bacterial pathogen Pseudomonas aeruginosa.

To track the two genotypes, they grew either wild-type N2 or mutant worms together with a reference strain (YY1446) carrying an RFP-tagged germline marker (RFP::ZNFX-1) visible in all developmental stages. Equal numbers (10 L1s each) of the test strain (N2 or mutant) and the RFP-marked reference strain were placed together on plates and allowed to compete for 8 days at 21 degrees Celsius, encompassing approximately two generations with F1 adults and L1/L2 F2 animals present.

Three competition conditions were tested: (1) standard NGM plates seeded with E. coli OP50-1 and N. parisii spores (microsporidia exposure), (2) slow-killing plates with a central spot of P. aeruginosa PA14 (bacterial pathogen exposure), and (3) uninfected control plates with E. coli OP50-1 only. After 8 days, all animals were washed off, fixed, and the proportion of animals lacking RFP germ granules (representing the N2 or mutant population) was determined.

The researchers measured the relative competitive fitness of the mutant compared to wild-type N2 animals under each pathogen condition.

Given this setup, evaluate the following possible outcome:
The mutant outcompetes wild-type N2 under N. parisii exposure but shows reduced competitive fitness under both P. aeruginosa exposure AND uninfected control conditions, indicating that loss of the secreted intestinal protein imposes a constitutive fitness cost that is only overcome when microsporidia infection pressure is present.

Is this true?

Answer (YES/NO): NO